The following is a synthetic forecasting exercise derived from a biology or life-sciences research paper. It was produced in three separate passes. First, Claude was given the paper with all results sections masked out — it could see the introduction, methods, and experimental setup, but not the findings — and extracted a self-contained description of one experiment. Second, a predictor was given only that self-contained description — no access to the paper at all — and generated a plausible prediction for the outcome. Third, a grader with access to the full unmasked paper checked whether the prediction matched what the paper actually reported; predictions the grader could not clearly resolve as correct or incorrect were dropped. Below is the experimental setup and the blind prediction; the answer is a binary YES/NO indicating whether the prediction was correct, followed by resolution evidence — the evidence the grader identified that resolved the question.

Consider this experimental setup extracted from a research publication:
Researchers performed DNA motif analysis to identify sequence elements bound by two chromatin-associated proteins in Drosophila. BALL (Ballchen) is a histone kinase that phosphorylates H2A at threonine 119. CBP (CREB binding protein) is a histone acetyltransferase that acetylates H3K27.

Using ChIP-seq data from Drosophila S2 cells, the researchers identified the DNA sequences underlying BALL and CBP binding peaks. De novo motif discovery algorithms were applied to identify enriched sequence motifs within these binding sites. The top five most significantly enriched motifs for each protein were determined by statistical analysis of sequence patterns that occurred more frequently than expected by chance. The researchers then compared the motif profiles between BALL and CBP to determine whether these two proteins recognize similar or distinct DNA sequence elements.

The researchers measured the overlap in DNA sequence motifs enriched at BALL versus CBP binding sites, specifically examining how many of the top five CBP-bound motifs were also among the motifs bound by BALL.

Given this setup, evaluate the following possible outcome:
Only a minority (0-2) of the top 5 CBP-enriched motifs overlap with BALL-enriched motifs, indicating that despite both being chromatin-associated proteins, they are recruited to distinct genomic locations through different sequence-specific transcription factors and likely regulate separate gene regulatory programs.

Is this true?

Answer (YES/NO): NO